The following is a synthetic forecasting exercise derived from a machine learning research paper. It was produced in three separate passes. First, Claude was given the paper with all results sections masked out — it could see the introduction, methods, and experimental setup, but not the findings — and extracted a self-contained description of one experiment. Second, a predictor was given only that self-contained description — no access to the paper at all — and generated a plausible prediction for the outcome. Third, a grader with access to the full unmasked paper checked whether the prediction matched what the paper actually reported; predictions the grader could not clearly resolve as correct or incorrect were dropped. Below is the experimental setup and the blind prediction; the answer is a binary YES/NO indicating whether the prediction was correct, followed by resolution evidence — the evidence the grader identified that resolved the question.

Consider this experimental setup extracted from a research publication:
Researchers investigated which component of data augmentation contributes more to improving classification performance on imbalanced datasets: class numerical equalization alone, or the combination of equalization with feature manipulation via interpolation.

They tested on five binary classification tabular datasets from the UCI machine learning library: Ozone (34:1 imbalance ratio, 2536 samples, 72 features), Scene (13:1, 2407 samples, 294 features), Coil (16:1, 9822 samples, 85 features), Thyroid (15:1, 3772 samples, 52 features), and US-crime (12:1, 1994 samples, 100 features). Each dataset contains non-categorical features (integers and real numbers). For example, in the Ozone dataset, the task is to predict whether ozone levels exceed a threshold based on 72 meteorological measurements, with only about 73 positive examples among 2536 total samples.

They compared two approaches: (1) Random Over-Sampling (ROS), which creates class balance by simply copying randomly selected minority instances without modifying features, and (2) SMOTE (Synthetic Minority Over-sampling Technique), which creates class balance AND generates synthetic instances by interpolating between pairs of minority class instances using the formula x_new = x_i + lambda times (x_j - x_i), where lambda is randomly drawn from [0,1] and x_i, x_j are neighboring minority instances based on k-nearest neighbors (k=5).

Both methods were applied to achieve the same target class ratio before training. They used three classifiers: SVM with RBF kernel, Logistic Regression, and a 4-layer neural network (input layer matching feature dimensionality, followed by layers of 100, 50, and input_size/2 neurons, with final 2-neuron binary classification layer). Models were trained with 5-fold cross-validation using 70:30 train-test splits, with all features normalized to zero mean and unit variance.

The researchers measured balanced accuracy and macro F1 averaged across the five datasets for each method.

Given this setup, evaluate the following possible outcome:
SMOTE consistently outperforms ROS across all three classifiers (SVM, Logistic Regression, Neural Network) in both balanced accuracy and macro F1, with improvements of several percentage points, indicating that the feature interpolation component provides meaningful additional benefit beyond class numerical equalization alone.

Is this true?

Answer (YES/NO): NO